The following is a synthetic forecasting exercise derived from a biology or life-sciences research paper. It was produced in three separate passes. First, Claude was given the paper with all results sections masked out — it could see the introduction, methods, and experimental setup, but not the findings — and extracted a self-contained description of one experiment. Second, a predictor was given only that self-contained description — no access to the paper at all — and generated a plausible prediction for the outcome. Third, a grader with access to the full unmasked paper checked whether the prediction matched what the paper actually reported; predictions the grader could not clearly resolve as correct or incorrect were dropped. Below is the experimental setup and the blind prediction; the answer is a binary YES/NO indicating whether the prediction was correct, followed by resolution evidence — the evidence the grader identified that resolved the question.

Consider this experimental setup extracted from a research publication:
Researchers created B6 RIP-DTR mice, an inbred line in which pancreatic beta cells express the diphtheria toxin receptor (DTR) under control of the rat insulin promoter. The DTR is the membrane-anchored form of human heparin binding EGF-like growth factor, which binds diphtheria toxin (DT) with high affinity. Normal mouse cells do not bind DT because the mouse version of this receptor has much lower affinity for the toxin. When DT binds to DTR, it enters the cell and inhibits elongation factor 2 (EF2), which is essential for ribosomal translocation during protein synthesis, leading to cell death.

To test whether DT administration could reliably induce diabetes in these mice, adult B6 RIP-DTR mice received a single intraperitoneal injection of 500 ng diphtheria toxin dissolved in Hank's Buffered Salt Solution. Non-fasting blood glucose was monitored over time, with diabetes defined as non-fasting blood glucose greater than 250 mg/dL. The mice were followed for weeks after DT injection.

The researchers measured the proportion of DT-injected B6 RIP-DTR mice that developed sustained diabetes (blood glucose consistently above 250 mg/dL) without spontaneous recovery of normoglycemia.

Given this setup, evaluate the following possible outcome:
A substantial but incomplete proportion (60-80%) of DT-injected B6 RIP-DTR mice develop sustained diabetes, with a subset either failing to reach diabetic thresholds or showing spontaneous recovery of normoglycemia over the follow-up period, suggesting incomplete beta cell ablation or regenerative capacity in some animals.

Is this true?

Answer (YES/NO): NO